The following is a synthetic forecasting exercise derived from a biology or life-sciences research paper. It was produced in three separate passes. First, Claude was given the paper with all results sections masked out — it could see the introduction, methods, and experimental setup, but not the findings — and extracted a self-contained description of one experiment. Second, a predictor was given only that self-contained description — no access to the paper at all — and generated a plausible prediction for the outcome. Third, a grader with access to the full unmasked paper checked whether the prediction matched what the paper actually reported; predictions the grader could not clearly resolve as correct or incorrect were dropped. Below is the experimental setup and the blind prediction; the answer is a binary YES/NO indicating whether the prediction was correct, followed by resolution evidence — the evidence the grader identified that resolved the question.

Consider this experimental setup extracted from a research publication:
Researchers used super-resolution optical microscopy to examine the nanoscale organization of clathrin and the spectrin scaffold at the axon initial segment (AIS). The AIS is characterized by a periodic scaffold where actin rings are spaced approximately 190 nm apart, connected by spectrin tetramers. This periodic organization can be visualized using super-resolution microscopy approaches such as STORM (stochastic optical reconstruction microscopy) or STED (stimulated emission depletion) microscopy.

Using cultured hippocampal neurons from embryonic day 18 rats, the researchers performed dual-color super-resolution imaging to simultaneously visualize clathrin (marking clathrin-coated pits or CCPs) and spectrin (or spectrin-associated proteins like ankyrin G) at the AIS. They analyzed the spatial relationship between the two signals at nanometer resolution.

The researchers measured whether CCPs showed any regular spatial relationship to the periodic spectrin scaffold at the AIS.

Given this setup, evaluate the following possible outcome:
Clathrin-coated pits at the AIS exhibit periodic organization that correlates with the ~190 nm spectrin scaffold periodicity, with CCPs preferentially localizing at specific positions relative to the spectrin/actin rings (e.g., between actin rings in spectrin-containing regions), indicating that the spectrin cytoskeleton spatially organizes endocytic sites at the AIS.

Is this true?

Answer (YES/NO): NO